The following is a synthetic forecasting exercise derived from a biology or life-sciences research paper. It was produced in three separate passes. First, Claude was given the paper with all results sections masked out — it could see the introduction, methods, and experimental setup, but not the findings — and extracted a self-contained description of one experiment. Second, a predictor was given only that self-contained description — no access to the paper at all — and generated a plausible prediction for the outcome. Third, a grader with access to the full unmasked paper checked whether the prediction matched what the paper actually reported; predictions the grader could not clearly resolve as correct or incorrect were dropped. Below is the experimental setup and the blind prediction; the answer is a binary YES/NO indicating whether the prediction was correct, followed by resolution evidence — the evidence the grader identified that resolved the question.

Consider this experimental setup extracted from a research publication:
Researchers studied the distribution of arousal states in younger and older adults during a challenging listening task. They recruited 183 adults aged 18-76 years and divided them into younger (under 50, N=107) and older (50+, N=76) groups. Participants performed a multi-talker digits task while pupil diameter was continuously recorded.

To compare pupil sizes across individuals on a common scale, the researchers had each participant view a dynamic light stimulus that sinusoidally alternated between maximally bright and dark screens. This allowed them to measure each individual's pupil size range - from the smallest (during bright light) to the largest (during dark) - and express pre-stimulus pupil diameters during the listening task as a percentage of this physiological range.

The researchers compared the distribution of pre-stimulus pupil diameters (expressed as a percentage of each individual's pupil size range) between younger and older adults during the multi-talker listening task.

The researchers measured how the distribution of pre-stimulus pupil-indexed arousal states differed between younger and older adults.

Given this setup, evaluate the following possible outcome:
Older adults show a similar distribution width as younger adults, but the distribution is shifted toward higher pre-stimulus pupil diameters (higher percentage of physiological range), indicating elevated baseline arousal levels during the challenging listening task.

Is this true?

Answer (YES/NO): NO